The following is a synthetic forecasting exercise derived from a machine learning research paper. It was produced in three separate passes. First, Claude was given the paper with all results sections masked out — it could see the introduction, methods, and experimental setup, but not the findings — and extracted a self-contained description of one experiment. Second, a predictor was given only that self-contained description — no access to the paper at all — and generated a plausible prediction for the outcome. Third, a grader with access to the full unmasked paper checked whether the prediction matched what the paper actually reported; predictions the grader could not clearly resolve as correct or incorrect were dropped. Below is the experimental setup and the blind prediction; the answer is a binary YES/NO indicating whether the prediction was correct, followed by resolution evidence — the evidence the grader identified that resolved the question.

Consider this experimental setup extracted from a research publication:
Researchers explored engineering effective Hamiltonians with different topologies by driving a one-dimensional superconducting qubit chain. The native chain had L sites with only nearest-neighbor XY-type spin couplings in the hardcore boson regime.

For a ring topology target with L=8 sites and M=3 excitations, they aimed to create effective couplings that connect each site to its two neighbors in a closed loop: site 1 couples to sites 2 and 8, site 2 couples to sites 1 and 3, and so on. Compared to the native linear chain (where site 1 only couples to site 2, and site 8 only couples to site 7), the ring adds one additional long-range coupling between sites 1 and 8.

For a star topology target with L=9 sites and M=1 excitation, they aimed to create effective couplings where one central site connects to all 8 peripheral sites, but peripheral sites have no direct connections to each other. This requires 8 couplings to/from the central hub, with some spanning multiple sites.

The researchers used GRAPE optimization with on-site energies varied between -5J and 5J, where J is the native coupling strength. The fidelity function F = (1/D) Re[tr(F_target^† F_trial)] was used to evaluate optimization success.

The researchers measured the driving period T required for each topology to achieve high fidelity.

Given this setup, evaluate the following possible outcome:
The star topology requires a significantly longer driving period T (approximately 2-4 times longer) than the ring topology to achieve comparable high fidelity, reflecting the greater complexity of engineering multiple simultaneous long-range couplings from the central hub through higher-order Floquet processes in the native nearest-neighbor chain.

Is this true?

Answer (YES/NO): NO